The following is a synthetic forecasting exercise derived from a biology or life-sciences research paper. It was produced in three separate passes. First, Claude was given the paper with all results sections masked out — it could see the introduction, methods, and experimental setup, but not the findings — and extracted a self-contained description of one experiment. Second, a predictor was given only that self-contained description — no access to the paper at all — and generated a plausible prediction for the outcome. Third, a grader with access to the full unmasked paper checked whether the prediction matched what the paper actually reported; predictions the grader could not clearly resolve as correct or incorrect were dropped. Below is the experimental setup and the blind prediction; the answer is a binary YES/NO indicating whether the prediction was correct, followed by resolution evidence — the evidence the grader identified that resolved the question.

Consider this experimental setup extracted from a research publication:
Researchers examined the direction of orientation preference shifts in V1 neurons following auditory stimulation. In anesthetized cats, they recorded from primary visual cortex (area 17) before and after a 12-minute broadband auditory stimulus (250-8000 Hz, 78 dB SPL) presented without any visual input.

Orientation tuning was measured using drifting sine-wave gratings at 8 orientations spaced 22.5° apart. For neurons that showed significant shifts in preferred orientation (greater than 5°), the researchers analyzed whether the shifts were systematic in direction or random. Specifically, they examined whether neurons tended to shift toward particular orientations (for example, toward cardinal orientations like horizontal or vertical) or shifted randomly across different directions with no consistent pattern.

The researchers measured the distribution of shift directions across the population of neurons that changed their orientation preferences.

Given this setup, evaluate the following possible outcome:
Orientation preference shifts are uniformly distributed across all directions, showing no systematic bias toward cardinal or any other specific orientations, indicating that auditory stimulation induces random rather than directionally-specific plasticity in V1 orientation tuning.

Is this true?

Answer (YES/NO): NO